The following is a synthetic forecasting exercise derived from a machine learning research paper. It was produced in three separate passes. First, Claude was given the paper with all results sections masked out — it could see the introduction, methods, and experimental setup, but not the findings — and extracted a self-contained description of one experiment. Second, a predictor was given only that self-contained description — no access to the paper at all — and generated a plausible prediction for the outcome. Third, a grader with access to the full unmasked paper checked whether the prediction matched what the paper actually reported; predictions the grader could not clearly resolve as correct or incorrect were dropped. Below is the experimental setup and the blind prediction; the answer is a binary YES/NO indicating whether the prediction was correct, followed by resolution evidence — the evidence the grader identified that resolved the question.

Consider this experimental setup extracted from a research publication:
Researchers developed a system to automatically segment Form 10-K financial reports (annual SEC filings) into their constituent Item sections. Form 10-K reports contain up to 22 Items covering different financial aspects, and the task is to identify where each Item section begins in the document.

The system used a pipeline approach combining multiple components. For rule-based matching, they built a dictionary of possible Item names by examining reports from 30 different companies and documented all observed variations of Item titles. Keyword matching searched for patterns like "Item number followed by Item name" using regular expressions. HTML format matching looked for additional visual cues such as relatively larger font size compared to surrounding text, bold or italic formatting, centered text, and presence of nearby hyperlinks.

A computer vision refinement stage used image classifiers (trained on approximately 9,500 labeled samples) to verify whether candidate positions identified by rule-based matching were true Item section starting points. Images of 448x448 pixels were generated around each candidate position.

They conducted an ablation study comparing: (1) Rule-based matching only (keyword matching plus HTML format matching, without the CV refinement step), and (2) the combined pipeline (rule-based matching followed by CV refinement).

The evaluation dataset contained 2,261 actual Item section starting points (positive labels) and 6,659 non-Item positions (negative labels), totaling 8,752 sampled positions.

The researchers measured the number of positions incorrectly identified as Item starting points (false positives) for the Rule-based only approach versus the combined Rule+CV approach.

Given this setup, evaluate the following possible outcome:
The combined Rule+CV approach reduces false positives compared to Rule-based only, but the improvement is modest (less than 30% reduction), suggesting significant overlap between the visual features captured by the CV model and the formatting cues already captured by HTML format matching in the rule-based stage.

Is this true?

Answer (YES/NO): NO